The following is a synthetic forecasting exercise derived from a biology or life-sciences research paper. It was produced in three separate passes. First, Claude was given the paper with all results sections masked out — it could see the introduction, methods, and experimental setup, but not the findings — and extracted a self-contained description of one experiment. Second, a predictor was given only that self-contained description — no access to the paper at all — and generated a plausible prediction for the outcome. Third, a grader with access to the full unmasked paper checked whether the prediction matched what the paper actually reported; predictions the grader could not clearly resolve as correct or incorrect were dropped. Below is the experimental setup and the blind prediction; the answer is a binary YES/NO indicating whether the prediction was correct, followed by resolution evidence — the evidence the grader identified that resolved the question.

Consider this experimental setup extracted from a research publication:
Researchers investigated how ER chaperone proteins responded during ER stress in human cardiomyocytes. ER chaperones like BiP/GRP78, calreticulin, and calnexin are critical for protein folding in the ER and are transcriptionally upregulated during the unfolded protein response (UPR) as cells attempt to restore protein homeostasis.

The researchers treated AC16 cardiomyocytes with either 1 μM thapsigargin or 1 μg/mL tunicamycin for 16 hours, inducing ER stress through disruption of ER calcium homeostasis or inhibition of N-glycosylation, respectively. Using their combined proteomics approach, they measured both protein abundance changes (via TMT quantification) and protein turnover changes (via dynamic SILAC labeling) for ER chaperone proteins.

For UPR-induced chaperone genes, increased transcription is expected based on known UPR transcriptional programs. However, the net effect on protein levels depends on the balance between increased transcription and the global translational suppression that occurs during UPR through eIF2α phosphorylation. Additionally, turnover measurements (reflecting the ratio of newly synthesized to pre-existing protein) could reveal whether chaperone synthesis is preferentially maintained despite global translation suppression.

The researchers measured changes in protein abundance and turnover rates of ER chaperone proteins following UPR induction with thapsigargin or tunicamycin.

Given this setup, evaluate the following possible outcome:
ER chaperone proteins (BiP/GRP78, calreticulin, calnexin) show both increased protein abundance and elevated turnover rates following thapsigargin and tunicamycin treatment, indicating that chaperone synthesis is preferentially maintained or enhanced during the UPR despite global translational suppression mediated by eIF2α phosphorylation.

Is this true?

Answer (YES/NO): NO